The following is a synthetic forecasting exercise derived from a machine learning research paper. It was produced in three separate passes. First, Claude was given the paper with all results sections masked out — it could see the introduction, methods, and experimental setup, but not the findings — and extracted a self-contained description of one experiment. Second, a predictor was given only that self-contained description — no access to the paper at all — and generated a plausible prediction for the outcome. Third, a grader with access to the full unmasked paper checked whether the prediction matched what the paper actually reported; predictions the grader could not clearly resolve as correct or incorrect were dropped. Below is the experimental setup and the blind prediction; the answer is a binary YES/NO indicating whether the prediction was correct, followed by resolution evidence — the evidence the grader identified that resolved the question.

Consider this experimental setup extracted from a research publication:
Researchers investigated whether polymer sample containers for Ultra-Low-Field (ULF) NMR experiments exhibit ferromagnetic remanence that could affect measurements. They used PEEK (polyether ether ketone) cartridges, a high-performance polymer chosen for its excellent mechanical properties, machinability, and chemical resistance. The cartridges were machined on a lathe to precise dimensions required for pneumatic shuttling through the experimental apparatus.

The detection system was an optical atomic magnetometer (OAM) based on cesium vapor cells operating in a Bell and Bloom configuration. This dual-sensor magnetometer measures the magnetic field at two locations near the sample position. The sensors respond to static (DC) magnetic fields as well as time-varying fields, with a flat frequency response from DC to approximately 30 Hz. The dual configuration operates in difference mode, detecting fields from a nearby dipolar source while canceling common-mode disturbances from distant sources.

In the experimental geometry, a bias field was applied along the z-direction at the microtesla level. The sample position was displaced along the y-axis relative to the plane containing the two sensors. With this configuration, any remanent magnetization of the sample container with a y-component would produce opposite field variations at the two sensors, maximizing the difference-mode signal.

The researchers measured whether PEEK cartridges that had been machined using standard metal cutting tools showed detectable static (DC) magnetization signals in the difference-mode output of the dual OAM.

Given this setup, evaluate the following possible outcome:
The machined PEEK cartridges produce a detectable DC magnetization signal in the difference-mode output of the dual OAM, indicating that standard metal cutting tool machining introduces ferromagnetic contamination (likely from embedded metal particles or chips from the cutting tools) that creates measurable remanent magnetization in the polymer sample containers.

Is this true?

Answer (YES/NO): YES